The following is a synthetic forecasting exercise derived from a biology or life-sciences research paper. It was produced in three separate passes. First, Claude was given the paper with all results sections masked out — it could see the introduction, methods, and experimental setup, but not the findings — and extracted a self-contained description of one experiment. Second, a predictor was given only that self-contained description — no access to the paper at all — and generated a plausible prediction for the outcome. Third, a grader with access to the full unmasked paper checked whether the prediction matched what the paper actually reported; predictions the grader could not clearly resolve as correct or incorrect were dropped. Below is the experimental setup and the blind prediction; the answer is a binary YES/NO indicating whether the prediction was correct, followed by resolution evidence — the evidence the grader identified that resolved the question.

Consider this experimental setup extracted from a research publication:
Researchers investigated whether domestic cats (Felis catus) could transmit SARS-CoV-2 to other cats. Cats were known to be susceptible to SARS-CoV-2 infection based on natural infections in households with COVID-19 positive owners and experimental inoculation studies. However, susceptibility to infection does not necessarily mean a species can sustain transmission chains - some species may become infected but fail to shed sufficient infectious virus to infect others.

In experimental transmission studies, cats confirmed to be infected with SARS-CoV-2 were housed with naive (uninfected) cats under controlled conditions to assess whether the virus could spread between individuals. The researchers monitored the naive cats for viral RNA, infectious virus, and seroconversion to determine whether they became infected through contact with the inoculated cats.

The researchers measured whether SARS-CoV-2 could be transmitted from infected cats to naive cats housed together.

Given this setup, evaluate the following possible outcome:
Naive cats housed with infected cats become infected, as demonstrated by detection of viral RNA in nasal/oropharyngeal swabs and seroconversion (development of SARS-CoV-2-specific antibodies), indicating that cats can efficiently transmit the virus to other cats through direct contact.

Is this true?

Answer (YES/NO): YES